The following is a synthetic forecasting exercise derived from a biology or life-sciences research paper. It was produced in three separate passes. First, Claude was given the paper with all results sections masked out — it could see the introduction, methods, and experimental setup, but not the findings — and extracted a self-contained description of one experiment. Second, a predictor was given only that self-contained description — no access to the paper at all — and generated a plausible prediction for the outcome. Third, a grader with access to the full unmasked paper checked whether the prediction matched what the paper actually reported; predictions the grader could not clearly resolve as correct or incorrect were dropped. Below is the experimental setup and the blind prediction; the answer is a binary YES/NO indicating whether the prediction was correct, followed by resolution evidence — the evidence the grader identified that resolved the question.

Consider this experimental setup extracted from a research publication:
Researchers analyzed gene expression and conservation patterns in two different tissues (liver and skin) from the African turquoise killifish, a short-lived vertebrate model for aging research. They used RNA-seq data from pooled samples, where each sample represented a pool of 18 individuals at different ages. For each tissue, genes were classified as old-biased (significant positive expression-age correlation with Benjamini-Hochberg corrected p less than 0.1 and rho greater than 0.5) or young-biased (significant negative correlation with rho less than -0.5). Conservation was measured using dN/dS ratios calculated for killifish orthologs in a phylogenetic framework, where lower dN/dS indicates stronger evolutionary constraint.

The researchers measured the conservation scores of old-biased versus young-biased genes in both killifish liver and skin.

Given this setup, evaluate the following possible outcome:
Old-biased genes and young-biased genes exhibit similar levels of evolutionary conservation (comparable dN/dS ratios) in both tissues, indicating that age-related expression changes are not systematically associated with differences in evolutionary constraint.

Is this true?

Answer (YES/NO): NO